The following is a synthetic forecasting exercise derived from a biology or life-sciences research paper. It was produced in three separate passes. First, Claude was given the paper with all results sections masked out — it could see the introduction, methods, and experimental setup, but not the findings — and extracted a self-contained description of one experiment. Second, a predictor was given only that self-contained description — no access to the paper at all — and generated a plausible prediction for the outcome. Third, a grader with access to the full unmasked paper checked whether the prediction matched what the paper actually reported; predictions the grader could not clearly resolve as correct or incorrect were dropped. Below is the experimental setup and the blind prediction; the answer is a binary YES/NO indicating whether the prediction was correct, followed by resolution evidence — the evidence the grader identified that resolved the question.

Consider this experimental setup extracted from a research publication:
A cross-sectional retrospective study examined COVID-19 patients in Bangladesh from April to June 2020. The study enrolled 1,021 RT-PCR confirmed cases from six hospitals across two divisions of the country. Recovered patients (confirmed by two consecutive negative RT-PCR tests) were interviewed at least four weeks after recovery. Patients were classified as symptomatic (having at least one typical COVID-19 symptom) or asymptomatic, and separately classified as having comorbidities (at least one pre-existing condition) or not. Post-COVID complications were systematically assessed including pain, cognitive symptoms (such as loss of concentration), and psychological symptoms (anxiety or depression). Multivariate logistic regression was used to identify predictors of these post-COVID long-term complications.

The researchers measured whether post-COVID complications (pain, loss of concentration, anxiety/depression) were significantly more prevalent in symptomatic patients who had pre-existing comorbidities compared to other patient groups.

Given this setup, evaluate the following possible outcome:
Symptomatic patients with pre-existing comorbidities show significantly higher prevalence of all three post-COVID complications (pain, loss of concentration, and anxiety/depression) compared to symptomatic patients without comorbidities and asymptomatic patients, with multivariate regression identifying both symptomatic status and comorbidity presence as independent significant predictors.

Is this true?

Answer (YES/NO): NO